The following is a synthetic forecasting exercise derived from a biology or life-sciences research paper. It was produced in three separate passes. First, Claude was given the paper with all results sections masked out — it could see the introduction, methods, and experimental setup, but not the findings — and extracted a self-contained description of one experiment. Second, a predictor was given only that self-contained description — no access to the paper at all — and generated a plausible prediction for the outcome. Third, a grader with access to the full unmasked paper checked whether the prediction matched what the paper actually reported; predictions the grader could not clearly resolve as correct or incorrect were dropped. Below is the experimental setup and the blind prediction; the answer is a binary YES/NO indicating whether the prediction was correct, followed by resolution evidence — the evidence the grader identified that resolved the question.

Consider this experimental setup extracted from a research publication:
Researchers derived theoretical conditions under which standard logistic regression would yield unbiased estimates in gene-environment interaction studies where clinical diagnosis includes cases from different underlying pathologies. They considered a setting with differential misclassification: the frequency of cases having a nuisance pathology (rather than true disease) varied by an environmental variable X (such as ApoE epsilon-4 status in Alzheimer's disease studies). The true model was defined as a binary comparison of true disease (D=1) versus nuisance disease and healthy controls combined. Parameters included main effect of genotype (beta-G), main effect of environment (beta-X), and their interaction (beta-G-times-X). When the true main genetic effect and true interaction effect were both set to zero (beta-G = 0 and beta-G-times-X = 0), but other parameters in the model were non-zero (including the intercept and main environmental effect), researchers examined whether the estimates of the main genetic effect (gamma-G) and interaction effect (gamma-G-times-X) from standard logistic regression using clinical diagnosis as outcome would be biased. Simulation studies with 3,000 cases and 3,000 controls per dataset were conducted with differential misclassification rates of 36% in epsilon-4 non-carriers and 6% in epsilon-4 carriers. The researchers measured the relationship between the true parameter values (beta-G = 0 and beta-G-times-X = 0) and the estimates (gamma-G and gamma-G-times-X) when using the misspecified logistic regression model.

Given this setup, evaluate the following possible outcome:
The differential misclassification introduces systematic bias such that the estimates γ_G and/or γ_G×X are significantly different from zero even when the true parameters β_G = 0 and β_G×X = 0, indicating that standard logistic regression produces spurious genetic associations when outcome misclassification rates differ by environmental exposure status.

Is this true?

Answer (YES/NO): NO